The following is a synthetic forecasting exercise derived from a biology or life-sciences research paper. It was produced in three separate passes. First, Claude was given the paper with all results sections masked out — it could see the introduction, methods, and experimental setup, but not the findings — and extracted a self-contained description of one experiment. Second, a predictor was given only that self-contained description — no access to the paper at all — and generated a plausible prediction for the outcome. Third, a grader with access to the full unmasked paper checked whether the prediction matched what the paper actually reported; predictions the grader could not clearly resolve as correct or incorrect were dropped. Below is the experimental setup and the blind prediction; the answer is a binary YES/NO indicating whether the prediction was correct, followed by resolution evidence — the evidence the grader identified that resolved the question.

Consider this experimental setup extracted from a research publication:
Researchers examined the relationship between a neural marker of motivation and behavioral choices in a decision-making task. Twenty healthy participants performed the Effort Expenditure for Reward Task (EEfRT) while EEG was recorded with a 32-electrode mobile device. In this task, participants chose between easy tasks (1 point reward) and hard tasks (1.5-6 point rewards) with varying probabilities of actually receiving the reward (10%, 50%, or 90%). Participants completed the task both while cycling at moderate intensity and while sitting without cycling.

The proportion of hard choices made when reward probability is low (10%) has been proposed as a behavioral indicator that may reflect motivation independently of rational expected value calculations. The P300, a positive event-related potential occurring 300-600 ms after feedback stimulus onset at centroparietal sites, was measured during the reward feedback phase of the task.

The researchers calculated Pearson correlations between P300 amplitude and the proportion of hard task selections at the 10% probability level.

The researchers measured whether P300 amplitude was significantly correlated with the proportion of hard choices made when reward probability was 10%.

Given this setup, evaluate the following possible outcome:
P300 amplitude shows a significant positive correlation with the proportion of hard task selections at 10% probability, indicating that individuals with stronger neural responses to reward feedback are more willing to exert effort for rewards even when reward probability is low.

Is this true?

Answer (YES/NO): YES